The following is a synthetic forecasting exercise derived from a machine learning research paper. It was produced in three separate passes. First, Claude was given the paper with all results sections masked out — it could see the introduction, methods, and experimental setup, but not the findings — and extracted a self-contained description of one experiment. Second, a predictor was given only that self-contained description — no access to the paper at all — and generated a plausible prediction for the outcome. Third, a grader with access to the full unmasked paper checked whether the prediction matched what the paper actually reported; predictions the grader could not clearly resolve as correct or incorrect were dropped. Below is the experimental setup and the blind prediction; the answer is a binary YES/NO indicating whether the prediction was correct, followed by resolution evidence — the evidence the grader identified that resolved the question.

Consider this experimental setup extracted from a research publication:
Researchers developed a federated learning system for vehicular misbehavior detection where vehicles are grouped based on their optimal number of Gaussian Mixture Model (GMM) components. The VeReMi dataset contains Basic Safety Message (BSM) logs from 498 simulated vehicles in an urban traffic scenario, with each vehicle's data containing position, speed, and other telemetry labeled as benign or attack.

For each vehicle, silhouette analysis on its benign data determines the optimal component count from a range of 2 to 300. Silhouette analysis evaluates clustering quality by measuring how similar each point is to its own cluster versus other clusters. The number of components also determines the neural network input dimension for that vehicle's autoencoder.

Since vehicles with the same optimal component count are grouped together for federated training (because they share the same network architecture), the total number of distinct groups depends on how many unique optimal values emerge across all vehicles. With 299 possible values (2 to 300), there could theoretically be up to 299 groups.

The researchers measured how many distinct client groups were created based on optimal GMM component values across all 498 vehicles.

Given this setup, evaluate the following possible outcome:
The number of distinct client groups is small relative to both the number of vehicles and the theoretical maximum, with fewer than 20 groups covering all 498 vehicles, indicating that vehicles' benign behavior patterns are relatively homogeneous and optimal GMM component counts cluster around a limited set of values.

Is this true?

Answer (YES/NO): NO